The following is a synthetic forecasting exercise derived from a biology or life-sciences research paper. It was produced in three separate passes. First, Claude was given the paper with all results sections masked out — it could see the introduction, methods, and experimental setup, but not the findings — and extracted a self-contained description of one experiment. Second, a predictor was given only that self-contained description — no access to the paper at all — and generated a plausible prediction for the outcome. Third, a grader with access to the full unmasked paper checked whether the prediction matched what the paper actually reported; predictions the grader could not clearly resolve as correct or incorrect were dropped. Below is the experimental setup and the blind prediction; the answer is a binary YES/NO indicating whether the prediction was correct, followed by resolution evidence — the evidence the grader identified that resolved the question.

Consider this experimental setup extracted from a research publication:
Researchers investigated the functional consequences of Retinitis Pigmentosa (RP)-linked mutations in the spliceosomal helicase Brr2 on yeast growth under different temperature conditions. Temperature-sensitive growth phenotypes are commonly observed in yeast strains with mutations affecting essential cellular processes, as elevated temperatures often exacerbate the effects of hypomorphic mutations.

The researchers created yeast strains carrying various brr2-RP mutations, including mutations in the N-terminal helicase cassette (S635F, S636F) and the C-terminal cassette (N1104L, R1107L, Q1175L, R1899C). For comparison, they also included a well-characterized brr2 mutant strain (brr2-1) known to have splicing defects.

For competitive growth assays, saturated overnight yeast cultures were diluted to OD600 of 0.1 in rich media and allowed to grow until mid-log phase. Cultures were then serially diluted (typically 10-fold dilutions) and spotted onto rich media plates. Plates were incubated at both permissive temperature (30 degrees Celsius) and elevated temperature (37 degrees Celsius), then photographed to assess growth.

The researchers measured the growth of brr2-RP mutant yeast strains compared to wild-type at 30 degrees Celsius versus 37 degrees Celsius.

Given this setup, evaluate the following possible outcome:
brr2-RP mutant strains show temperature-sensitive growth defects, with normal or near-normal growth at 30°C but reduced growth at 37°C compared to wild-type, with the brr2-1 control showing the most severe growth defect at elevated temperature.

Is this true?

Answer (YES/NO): NO